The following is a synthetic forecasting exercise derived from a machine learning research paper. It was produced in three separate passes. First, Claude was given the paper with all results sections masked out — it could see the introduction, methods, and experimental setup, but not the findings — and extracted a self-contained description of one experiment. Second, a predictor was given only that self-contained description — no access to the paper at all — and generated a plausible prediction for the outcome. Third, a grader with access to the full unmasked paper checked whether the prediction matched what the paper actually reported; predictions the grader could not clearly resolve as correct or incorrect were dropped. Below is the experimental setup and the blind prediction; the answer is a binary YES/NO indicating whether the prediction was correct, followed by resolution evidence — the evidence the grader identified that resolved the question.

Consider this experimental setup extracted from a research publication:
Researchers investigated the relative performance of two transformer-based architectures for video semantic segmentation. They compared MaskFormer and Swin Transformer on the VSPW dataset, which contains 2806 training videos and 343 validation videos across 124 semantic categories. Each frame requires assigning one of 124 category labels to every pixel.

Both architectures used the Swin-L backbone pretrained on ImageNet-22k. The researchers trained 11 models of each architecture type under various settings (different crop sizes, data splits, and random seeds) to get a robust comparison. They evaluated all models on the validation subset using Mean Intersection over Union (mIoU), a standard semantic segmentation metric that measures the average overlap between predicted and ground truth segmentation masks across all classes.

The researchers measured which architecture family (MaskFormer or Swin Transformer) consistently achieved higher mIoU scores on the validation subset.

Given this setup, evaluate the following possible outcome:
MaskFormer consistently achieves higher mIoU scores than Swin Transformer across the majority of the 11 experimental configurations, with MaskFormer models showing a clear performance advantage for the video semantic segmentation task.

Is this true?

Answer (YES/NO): YES